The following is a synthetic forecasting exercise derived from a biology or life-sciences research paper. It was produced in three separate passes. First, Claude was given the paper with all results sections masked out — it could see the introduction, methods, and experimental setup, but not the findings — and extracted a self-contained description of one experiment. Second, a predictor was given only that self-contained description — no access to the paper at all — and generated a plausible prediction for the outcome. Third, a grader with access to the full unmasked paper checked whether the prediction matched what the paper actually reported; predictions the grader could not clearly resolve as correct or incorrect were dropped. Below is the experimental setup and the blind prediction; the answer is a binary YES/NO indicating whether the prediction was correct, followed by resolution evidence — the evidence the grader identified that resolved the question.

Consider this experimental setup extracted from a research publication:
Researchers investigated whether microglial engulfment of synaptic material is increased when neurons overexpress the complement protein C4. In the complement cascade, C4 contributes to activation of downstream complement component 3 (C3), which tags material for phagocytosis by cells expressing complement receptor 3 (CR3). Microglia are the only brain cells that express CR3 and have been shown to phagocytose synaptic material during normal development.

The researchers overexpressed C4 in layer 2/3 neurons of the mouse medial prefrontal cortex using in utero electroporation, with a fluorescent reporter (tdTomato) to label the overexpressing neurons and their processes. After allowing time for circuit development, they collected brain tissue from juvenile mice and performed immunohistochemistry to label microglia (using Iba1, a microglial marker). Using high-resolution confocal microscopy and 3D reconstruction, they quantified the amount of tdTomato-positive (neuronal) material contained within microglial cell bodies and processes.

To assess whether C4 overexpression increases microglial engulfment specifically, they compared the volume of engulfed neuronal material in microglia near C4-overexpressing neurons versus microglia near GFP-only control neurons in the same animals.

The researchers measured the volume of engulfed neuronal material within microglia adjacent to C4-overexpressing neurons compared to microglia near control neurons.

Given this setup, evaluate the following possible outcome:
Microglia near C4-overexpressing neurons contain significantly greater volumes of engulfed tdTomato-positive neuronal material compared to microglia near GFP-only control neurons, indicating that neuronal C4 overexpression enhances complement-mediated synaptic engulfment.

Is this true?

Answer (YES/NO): YES